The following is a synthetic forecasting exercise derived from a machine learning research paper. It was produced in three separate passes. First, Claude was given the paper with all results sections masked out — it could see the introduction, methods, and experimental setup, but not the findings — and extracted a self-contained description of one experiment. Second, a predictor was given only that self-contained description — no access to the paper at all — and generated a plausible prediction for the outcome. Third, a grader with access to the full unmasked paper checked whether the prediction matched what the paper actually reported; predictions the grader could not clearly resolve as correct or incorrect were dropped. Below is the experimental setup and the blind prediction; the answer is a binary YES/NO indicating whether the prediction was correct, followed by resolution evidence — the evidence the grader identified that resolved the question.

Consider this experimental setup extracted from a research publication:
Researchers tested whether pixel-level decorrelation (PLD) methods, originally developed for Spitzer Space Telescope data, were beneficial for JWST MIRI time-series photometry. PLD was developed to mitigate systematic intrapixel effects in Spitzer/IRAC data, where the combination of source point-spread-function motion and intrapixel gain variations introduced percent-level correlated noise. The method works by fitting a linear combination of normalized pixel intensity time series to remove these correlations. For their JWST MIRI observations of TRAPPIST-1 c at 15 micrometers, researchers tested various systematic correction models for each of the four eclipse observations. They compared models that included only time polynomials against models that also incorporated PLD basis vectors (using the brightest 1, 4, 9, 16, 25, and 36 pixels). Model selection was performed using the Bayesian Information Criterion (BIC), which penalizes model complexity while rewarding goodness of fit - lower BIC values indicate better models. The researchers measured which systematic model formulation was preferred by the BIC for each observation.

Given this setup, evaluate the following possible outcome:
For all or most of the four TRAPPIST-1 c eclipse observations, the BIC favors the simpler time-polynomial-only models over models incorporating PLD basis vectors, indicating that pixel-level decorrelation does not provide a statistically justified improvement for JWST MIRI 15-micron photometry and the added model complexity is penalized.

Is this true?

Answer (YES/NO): YES